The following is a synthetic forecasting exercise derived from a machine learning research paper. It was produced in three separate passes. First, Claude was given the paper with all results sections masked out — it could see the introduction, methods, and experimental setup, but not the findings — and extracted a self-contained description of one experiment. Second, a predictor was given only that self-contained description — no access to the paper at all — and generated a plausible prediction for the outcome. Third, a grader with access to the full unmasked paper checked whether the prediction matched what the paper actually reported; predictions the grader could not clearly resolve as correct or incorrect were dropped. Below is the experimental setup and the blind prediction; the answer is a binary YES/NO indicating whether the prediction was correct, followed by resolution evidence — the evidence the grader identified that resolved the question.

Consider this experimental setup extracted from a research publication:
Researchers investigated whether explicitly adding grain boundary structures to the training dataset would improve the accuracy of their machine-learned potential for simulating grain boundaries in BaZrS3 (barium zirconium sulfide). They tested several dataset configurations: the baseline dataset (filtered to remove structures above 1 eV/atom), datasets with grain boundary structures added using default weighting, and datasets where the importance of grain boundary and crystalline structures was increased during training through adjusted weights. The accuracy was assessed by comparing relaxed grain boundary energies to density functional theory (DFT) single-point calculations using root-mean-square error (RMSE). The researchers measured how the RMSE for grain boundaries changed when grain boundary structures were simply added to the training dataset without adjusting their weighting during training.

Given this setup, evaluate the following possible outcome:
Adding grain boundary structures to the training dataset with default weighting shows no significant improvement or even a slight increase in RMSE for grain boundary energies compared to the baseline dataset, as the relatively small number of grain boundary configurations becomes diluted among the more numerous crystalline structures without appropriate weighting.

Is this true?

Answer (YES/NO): YES